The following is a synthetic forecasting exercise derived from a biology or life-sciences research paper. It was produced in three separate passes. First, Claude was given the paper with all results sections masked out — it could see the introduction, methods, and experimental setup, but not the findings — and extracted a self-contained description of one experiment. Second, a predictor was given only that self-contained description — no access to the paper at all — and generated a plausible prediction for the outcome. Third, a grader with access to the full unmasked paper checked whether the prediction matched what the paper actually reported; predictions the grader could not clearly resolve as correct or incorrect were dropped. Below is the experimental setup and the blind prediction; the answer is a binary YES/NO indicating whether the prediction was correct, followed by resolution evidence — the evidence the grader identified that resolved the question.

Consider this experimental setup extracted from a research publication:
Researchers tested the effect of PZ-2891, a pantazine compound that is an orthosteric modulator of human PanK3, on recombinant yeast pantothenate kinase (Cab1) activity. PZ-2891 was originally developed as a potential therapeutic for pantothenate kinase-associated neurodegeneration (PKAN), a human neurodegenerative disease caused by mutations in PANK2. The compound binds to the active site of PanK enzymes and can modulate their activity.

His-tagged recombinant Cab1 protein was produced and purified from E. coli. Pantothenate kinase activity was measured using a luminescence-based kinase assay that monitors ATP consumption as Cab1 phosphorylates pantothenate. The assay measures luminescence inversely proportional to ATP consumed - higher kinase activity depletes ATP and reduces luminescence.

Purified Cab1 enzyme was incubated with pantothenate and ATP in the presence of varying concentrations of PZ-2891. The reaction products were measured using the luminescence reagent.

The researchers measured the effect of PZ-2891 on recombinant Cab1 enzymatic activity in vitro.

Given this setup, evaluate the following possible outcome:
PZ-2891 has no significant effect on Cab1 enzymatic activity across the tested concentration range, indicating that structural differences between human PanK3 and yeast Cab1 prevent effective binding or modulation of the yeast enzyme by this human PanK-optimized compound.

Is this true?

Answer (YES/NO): YES